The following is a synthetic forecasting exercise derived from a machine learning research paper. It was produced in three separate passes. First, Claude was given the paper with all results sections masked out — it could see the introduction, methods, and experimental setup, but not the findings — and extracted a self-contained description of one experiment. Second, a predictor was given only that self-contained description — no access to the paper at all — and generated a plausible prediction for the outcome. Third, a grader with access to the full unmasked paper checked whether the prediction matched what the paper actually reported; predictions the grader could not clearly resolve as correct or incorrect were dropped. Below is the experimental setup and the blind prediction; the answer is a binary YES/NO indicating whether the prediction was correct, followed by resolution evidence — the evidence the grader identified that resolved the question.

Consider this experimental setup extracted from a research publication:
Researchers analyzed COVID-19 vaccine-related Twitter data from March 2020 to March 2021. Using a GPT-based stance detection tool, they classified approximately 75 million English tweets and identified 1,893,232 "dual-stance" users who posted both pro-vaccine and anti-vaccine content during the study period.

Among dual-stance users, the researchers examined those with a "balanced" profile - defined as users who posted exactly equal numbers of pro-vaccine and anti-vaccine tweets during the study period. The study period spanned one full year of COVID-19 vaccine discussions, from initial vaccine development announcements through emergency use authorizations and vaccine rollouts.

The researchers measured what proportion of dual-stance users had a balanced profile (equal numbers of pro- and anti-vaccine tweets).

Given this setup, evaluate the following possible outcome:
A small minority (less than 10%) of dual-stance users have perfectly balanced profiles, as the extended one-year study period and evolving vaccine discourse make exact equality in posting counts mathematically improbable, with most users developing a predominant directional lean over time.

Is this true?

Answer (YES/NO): NO